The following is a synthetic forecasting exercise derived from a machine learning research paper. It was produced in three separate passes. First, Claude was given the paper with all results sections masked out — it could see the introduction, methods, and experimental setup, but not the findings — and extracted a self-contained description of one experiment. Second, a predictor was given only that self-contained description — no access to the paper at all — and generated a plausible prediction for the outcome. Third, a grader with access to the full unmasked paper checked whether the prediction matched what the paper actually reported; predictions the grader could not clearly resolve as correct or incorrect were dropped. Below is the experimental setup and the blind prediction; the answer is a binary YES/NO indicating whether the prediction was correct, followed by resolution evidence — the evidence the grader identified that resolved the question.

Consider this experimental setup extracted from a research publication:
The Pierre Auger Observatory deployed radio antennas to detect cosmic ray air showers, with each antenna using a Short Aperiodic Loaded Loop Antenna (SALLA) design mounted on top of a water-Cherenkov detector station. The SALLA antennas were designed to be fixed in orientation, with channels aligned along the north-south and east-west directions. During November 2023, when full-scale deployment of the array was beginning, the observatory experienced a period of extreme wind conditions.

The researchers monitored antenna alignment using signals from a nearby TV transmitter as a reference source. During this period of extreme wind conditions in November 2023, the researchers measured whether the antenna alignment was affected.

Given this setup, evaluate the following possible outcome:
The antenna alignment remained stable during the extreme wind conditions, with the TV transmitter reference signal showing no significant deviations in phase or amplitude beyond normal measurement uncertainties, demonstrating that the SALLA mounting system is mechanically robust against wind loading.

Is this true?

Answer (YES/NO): NO